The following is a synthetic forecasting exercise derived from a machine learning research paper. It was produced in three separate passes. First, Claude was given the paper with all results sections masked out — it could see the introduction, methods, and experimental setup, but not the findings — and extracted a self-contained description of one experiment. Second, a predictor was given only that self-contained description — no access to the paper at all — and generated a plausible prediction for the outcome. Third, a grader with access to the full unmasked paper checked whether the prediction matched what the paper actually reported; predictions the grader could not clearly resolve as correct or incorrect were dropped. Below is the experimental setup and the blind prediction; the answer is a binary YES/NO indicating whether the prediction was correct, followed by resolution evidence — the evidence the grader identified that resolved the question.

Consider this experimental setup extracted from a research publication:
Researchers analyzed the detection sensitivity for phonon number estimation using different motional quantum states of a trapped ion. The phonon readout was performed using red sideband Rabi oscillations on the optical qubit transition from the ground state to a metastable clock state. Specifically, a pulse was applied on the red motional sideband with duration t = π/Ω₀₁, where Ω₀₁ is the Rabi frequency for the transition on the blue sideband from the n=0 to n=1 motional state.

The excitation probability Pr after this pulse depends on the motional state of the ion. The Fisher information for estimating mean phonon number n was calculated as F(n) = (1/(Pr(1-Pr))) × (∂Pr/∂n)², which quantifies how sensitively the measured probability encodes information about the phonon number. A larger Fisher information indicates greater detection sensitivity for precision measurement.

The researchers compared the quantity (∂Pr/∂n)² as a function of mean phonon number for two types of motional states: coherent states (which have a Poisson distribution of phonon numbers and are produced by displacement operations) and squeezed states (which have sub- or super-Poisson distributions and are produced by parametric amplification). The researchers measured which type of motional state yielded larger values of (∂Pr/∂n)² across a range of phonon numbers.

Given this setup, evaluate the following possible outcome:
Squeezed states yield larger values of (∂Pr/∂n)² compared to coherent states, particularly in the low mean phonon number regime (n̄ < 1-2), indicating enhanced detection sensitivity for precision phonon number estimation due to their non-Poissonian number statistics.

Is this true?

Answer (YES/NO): NO